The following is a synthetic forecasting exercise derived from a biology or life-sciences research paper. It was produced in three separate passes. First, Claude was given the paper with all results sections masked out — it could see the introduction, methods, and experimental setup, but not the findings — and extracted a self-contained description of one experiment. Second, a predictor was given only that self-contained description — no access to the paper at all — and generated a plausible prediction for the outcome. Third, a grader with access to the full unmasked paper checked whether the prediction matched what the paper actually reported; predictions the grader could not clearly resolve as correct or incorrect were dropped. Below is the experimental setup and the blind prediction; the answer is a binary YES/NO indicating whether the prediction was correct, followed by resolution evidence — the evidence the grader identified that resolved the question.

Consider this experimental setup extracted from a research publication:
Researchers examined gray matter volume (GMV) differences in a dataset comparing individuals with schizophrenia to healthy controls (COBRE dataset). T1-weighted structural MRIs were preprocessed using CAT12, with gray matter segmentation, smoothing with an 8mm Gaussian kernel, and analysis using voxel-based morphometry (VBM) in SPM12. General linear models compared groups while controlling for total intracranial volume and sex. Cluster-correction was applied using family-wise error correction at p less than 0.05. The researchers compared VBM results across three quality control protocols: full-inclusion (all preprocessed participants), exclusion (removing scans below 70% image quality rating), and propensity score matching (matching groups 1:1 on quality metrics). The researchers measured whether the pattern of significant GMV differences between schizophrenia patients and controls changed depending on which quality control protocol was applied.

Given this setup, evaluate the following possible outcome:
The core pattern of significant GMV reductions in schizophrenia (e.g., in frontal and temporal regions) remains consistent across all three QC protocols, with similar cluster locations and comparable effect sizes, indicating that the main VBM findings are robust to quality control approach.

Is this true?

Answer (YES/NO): NO